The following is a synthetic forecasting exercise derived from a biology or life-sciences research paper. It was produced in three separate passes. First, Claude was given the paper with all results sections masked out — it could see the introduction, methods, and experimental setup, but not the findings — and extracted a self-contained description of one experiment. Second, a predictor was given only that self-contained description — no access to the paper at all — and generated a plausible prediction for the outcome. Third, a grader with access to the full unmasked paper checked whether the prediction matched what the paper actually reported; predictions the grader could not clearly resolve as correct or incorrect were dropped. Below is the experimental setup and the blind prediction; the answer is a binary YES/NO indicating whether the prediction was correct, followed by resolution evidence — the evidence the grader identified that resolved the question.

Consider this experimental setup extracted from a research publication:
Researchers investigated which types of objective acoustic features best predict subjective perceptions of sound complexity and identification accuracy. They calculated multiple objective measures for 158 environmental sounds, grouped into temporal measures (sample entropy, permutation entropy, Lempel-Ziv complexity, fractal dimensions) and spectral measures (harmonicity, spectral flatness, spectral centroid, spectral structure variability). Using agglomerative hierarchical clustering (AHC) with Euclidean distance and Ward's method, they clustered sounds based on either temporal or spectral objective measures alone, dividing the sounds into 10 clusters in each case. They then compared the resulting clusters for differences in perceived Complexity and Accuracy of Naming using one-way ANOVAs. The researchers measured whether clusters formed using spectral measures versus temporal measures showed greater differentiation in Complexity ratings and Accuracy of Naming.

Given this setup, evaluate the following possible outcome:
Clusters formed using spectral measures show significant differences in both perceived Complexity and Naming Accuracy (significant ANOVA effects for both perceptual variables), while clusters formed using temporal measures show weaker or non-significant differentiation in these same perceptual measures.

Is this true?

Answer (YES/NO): NO